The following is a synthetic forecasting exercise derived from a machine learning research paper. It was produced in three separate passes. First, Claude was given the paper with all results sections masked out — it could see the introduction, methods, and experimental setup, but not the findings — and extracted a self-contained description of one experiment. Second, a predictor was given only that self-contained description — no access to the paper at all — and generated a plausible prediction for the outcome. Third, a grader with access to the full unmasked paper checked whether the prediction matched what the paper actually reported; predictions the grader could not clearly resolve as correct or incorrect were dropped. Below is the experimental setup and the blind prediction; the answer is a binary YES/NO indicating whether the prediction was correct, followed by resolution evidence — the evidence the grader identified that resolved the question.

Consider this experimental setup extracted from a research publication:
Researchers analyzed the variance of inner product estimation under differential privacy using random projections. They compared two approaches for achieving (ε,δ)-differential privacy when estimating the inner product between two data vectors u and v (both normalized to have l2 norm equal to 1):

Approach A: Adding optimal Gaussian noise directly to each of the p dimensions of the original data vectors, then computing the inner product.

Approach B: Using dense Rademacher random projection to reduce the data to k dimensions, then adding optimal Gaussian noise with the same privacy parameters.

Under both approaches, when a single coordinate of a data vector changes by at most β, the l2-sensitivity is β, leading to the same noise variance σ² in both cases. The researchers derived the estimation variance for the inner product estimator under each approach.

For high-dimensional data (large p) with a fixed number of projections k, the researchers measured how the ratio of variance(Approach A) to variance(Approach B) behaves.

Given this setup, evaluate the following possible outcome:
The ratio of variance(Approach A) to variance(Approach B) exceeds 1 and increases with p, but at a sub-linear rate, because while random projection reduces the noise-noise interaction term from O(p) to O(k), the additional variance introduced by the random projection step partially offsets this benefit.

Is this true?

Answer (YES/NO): NO